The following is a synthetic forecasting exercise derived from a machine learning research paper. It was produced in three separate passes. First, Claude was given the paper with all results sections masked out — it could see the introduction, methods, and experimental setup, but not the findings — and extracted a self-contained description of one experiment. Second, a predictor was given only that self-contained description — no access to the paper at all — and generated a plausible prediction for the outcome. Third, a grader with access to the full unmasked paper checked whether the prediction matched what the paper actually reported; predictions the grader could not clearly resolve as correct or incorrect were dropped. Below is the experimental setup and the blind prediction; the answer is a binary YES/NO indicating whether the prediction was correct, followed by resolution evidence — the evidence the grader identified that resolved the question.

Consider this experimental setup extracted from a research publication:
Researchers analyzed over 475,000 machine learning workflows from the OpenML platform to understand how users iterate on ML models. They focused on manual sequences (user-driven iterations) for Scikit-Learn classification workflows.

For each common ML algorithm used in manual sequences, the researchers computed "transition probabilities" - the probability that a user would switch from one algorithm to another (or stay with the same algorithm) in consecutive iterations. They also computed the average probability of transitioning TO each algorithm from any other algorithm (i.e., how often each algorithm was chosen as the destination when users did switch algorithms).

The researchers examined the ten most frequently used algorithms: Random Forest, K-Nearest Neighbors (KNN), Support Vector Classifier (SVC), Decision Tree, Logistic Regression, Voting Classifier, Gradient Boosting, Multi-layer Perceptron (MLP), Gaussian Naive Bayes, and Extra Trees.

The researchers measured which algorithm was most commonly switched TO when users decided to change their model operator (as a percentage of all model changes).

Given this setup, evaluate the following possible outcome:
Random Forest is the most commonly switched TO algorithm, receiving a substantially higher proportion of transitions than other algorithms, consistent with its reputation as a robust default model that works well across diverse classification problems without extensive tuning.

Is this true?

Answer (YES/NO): YES